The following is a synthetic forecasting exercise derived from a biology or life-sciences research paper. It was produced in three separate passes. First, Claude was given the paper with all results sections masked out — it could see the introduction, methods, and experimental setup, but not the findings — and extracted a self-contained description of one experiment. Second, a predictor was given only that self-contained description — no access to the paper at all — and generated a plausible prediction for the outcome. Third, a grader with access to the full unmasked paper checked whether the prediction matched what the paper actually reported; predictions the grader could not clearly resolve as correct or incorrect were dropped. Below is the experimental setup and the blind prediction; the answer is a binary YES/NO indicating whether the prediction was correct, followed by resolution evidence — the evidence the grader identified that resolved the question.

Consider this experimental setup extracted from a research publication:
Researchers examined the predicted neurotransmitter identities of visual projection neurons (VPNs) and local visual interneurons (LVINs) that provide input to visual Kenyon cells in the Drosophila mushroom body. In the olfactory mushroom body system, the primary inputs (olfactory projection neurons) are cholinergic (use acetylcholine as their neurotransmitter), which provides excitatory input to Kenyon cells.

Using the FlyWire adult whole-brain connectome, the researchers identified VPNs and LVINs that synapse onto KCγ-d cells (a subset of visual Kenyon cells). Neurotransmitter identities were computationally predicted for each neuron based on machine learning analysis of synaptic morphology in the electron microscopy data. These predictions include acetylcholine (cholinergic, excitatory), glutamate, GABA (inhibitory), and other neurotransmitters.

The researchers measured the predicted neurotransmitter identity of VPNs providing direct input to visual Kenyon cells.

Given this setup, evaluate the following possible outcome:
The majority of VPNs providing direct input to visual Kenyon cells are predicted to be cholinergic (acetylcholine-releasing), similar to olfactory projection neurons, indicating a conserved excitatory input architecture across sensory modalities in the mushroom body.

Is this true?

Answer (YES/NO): YES